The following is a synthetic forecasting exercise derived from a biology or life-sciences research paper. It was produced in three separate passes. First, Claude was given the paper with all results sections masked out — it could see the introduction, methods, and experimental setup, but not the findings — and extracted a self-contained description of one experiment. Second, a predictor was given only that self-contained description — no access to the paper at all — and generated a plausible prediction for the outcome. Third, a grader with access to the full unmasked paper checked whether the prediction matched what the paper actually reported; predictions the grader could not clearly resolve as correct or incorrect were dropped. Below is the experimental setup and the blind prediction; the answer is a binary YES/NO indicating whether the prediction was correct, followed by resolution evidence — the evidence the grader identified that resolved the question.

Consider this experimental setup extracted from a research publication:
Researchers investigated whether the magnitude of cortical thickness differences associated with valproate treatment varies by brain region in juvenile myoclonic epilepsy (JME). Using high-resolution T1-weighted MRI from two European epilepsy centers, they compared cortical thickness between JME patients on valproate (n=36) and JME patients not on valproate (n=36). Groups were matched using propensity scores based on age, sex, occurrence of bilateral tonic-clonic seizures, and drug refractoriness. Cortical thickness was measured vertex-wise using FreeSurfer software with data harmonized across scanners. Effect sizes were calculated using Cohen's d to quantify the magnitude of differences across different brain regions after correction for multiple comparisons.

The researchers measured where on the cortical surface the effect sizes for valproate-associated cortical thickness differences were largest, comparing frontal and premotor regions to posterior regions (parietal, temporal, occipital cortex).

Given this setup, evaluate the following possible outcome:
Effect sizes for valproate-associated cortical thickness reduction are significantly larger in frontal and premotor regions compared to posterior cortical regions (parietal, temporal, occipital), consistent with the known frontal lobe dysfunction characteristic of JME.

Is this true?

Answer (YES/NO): YES